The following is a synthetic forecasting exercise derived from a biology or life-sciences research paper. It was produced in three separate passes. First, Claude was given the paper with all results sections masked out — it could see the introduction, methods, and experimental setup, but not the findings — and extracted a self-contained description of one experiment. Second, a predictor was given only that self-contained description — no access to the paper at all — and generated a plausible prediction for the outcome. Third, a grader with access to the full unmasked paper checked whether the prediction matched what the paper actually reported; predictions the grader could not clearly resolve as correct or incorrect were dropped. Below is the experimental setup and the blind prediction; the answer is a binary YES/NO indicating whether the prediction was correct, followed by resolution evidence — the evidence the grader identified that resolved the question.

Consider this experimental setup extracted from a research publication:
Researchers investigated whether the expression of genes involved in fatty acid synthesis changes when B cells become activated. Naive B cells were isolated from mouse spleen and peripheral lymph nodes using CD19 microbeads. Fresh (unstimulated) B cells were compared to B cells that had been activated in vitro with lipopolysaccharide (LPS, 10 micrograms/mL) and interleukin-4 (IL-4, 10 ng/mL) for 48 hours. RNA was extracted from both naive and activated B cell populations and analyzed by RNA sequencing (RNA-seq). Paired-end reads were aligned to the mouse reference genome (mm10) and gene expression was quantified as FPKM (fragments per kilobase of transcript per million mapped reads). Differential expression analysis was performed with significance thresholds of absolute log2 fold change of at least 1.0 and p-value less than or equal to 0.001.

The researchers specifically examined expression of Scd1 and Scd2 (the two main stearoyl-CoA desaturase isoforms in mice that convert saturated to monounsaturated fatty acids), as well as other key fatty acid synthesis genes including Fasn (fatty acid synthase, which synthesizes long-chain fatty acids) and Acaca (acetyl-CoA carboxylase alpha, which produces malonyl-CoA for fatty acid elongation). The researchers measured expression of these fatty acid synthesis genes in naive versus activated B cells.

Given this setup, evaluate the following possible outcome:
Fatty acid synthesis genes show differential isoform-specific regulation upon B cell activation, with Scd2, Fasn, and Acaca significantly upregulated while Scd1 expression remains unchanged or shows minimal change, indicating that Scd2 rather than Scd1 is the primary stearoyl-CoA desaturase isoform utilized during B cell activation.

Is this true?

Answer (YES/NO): YES